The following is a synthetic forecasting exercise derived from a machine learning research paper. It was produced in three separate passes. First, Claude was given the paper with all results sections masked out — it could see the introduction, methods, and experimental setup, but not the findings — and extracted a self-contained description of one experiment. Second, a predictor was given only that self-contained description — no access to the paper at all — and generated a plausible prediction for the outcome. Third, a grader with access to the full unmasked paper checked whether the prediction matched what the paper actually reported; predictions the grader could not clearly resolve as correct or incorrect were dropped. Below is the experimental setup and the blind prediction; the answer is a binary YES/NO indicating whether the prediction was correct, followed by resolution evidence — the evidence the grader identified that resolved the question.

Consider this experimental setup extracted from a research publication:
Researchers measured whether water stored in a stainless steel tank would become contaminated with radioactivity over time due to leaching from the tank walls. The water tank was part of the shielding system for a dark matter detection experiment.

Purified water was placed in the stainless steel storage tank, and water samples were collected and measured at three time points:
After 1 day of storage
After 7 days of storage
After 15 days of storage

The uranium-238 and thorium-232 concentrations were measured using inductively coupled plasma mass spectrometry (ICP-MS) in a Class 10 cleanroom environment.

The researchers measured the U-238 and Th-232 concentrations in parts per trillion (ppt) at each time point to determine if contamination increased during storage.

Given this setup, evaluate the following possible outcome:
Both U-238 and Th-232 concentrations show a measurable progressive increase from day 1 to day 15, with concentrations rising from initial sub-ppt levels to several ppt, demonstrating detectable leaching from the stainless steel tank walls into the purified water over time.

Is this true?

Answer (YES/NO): NO